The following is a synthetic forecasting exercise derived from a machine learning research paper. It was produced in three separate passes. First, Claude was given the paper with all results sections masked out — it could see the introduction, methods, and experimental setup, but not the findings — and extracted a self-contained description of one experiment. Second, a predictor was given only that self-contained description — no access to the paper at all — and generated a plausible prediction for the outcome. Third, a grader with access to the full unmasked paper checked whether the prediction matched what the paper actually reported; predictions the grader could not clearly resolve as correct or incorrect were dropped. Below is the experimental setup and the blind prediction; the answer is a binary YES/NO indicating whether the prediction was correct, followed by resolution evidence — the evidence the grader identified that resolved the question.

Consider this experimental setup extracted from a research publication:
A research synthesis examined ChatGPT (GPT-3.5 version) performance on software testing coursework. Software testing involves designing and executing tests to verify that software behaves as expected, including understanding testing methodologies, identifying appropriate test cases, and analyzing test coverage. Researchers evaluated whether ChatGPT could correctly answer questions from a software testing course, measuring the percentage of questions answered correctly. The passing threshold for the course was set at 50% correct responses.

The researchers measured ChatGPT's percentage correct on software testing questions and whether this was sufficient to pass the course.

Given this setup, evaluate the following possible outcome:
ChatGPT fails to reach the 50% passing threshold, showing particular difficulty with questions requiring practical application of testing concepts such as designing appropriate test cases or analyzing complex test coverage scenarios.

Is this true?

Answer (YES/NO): NO